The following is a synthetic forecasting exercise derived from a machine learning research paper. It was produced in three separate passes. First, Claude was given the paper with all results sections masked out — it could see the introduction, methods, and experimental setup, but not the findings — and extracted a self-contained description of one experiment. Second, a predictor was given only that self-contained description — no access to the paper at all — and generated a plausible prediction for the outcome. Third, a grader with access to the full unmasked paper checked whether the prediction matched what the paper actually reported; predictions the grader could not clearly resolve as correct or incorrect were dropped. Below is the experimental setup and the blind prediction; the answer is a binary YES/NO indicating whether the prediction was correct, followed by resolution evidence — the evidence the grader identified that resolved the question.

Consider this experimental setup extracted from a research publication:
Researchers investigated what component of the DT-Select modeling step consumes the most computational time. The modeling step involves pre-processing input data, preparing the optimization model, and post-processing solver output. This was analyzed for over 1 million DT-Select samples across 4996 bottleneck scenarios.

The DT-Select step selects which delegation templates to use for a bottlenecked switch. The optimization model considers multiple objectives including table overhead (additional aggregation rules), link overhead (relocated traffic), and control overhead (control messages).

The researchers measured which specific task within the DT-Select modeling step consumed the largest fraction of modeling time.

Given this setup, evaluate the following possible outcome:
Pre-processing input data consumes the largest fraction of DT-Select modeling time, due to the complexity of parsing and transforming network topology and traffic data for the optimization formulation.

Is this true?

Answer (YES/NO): NO